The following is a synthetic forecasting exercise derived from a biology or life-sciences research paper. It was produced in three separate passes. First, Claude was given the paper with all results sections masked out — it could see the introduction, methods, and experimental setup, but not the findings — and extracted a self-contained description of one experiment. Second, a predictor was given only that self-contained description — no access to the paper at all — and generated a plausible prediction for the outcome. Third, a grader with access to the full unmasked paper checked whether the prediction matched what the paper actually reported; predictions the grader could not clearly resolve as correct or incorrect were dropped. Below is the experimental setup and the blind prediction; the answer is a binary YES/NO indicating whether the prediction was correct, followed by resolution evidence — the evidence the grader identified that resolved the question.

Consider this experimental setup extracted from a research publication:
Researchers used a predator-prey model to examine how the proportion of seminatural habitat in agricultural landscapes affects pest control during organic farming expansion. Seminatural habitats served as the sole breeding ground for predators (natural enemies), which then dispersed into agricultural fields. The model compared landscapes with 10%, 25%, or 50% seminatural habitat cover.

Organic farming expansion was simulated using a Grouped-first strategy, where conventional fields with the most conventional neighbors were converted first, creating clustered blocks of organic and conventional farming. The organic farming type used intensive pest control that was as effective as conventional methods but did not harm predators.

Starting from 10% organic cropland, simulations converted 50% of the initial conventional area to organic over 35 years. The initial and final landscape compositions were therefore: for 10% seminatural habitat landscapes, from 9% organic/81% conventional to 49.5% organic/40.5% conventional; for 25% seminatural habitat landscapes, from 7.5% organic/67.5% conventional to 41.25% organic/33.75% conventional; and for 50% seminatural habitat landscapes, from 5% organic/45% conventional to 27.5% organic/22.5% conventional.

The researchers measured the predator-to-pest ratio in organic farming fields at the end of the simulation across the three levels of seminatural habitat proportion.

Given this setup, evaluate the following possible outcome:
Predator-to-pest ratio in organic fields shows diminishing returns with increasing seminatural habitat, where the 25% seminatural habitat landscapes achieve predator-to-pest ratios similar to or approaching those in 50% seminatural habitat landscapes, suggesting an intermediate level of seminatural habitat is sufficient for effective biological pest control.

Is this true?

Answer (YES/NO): NO